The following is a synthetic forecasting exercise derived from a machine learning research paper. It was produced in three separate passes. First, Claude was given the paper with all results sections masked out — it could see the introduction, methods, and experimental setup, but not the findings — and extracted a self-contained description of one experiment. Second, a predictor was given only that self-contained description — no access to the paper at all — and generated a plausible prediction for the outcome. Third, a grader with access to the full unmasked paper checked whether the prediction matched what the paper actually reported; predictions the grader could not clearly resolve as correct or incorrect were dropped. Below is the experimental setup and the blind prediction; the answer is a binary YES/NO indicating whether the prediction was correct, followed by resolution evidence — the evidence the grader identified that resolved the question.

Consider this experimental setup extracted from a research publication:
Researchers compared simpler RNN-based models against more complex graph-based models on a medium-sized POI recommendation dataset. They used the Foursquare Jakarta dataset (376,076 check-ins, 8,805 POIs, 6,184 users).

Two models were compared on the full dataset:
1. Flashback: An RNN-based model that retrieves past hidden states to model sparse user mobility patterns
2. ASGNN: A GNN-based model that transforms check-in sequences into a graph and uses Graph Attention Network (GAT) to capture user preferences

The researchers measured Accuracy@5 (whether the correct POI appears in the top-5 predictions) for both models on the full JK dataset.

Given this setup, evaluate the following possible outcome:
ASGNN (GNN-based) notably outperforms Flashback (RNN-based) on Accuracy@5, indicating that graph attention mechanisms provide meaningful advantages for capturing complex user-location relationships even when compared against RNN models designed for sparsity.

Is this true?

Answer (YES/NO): NO